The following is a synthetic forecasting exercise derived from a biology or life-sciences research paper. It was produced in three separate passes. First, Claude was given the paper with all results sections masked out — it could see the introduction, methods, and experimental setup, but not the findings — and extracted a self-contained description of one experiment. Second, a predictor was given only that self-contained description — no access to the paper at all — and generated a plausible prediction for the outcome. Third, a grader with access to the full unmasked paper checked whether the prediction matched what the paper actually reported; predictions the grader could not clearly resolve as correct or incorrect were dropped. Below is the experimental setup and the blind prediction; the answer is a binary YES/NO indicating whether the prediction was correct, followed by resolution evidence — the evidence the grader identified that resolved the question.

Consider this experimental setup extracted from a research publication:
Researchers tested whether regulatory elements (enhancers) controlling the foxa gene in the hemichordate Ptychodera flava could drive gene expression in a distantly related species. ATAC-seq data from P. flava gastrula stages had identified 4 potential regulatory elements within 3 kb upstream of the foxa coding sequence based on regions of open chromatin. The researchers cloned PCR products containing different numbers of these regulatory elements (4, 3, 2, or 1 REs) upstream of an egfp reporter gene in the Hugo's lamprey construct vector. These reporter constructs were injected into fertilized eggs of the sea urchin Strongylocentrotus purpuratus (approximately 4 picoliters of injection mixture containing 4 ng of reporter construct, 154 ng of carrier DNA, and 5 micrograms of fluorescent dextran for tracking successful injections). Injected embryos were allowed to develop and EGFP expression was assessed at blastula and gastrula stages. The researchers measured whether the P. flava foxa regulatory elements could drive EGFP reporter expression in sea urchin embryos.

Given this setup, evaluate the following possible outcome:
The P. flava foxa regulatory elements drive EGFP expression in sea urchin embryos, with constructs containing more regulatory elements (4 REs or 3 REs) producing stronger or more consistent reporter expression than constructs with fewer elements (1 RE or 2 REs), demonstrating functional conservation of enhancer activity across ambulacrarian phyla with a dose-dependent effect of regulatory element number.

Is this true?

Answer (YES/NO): NO